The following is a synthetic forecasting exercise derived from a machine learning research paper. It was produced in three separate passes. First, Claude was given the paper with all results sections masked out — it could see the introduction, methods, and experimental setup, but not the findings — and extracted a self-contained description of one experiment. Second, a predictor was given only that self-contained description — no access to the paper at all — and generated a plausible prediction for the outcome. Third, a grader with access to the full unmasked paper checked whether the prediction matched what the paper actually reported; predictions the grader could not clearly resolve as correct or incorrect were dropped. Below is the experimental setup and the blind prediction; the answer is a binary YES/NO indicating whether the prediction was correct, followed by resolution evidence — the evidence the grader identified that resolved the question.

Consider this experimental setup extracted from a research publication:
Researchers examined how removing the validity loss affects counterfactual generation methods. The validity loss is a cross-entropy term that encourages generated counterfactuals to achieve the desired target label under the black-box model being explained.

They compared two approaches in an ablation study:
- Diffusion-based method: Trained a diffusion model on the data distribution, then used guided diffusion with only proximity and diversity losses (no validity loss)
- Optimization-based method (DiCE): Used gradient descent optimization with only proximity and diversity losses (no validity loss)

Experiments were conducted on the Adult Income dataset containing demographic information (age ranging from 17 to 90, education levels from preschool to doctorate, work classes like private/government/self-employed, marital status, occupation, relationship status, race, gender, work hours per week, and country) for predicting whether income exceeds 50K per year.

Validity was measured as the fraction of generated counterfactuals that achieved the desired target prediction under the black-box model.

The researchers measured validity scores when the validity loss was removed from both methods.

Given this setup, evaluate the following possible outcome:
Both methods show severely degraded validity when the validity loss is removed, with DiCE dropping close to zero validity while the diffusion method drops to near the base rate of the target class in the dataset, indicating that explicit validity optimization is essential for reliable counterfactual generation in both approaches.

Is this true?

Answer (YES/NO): NO